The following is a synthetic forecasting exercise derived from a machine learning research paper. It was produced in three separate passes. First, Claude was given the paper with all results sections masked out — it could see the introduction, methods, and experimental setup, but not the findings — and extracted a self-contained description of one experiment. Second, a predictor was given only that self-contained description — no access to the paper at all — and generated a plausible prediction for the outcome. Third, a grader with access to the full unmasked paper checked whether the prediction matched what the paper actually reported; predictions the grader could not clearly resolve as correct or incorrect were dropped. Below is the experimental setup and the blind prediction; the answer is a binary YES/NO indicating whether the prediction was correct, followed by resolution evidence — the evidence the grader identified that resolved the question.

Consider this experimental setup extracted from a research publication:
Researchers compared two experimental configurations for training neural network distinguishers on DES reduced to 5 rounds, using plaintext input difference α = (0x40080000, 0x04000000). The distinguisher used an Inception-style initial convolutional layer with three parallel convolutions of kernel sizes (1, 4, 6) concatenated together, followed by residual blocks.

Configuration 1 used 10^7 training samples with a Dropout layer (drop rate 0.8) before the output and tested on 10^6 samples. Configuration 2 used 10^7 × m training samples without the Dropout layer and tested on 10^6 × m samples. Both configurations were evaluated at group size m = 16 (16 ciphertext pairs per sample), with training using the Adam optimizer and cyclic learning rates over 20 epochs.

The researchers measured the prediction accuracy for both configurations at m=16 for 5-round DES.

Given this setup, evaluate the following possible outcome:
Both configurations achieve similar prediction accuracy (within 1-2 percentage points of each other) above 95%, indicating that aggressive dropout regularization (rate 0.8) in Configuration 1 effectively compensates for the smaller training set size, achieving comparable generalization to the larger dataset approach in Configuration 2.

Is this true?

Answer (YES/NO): NO